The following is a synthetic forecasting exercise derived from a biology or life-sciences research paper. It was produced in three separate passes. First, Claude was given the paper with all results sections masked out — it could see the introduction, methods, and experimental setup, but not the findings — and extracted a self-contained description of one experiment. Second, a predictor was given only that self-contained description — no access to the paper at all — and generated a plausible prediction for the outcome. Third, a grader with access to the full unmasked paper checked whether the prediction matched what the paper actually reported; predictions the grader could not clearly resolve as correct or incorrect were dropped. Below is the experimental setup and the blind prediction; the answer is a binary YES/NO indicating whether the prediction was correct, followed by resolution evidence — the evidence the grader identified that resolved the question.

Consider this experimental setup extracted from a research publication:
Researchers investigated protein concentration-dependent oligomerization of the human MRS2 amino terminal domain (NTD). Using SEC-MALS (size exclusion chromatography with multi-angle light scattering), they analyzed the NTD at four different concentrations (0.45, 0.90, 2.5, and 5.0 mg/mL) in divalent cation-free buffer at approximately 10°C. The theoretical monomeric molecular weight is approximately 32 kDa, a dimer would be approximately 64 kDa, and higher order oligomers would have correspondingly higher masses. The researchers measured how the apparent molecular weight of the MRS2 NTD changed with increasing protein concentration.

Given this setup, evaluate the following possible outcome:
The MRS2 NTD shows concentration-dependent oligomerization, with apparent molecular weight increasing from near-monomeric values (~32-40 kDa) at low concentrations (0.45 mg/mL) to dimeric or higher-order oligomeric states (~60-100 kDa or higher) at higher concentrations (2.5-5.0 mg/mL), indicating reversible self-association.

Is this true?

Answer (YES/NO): NO